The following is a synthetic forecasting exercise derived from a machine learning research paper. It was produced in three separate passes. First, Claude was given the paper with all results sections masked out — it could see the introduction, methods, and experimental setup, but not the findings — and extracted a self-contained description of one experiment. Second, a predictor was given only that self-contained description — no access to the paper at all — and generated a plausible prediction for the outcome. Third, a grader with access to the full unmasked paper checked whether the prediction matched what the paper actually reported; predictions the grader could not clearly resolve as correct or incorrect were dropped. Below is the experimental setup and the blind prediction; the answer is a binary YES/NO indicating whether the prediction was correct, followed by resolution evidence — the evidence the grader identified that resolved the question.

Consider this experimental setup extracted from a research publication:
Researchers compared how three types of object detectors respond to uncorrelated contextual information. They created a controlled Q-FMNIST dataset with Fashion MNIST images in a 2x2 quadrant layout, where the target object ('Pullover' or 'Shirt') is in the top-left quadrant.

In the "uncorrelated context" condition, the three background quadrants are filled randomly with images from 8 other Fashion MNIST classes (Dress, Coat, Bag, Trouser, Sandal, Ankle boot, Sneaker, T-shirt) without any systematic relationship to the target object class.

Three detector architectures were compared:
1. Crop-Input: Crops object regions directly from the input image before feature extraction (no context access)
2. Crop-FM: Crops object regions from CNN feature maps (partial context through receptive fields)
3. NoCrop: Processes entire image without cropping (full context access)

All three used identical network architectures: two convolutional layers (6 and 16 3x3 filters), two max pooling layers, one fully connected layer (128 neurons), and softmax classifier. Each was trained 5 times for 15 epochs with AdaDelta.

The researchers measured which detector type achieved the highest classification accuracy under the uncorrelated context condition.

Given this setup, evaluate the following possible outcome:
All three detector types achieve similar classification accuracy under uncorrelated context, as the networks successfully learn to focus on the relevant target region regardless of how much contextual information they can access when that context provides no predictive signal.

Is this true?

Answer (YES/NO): NO